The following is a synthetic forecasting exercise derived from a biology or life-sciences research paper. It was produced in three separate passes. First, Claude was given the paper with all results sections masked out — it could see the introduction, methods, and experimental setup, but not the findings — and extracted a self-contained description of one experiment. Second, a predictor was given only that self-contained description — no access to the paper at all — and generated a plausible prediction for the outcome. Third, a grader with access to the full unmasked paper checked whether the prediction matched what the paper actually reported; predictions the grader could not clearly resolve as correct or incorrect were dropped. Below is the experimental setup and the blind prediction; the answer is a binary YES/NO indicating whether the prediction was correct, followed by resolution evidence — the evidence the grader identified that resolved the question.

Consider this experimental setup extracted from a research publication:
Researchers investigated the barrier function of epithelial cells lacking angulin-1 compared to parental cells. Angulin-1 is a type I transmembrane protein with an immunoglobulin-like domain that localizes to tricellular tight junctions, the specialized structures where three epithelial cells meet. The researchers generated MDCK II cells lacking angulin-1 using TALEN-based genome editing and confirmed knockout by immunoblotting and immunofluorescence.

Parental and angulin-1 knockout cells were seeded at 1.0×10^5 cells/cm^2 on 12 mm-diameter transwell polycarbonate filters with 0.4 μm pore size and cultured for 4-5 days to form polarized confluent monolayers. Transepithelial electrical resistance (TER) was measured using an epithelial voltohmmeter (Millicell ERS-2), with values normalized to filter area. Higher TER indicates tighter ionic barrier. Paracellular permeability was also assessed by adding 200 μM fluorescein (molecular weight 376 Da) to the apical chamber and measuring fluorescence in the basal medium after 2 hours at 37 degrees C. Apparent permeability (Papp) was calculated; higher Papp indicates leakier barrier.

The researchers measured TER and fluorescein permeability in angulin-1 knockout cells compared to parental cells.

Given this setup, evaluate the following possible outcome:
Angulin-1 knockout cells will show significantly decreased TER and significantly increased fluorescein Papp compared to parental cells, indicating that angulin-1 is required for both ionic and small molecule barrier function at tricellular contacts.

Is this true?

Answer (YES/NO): NO